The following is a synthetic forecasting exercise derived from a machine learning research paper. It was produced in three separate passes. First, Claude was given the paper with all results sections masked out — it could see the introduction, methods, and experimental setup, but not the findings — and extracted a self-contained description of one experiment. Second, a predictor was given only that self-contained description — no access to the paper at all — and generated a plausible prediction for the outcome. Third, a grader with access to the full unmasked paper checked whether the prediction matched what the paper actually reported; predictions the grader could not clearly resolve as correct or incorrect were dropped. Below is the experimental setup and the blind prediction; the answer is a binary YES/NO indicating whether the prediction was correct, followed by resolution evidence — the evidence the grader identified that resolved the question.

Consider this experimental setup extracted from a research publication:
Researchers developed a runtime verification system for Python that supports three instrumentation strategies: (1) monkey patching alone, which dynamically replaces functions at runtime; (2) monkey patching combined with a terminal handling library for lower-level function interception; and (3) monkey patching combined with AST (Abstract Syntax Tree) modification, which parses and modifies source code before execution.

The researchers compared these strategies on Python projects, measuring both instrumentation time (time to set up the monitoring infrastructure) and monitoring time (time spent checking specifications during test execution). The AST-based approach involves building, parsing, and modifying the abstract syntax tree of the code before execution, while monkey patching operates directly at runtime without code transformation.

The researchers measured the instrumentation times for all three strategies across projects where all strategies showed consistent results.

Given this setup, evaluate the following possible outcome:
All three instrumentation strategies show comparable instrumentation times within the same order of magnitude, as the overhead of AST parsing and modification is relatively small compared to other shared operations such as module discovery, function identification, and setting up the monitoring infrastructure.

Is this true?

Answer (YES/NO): NO